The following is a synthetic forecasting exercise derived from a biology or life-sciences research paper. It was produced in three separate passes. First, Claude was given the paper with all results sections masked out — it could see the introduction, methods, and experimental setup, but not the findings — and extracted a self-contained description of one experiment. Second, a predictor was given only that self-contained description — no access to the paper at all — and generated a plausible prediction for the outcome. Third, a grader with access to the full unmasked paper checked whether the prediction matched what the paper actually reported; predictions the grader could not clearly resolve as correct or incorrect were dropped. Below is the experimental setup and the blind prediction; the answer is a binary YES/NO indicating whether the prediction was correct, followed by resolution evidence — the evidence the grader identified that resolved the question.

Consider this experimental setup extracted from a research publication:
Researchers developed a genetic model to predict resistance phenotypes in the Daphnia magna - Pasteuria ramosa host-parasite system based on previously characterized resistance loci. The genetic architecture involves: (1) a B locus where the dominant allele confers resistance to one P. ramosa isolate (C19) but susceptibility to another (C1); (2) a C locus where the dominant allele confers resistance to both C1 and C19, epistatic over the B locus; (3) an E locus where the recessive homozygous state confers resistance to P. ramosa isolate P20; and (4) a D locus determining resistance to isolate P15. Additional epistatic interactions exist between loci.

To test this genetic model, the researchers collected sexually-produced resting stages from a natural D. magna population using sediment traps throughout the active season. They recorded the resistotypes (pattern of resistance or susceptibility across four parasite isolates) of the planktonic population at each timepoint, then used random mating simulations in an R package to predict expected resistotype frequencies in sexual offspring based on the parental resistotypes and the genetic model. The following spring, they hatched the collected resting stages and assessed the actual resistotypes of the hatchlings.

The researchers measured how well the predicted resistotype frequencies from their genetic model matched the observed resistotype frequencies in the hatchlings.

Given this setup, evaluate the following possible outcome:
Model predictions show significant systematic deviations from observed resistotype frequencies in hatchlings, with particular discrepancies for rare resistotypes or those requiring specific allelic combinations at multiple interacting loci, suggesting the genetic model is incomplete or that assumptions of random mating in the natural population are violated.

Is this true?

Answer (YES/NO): NO